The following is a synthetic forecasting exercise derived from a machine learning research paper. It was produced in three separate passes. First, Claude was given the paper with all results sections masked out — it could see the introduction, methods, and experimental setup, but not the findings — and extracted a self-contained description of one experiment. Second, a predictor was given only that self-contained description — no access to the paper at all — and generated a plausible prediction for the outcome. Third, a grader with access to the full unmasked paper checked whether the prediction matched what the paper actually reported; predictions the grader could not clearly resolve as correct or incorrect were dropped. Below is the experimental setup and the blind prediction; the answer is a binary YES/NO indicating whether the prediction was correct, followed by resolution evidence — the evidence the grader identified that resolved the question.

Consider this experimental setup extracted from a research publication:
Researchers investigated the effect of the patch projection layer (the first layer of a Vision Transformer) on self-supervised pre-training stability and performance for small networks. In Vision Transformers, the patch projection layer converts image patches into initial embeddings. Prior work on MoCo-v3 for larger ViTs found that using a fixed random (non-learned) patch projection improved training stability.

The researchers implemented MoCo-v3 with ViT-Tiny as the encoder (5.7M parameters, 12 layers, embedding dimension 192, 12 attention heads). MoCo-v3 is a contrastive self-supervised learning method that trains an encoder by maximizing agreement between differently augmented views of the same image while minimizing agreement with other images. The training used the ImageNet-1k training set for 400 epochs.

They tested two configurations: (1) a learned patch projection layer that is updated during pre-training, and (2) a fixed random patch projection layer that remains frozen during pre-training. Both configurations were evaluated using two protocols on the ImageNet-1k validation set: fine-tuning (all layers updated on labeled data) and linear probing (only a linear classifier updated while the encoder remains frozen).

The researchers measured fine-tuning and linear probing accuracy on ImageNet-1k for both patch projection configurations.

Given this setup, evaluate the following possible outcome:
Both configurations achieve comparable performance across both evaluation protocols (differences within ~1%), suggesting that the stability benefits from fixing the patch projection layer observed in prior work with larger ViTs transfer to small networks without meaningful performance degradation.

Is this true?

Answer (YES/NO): NO